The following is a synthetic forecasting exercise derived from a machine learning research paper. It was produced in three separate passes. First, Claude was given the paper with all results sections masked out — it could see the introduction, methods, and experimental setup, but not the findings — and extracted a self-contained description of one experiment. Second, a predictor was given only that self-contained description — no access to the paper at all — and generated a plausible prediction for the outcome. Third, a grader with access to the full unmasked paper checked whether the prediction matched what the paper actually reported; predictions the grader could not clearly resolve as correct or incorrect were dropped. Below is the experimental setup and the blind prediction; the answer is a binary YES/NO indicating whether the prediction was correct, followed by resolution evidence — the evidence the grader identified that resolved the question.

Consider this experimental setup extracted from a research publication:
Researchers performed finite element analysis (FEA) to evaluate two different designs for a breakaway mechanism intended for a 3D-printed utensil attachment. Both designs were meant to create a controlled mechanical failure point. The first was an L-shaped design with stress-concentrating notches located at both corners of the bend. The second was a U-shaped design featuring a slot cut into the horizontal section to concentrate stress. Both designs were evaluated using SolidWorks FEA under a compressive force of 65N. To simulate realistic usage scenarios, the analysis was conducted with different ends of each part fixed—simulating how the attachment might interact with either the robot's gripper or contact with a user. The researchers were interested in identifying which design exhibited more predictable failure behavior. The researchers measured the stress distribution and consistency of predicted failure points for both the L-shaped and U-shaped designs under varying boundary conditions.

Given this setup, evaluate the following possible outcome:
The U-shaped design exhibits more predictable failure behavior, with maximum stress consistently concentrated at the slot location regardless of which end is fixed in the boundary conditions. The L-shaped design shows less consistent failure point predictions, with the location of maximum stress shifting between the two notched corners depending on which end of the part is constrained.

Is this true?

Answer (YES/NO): YES